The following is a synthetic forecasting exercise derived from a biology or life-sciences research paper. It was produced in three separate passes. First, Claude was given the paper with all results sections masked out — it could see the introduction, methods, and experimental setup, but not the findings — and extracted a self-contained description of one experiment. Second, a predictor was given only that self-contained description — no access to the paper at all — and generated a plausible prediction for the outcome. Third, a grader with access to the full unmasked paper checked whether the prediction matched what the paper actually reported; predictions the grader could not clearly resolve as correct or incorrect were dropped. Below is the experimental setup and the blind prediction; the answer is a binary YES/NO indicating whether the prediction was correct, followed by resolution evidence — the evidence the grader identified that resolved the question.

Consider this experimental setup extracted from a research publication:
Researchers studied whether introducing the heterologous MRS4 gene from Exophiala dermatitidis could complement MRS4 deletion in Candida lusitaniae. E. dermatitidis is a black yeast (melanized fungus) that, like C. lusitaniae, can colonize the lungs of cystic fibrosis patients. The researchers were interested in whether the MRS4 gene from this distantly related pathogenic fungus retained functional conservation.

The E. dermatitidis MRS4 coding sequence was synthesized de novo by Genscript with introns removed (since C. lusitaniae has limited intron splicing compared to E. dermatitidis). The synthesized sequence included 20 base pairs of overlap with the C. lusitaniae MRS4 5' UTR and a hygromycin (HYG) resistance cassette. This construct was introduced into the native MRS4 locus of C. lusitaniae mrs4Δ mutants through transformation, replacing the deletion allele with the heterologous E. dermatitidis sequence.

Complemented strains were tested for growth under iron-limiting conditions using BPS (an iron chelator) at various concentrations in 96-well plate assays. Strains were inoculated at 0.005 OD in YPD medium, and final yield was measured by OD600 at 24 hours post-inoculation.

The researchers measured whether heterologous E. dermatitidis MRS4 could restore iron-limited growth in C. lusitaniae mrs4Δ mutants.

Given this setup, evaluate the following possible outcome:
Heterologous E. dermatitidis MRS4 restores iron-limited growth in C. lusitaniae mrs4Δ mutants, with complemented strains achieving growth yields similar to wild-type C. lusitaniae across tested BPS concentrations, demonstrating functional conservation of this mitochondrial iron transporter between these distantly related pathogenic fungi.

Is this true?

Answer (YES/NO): YES